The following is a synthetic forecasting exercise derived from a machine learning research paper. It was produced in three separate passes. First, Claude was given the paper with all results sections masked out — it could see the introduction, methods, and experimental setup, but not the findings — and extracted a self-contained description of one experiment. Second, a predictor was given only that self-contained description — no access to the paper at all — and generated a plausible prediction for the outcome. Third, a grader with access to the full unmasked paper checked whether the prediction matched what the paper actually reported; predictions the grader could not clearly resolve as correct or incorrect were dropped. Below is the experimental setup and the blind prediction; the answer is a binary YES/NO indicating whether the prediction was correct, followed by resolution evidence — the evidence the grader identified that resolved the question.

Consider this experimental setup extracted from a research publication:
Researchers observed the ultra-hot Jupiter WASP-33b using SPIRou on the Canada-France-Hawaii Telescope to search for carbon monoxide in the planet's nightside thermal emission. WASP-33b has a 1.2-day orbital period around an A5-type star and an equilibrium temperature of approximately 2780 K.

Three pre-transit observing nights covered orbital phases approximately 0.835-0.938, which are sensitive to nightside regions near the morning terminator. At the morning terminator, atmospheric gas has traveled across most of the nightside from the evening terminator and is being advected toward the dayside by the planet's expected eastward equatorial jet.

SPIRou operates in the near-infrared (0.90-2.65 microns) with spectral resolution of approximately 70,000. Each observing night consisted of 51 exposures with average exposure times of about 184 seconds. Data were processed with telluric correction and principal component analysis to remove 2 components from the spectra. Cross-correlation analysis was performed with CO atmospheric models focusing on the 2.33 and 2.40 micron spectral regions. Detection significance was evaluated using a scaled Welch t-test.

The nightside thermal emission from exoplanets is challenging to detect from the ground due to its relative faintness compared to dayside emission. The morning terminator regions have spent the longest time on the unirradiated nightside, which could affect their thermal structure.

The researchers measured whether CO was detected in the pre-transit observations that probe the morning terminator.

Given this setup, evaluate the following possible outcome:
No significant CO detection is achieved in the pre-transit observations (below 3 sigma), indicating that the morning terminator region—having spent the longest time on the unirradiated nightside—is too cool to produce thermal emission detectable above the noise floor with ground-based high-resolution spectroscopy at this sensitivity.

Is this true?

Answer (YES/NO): YES